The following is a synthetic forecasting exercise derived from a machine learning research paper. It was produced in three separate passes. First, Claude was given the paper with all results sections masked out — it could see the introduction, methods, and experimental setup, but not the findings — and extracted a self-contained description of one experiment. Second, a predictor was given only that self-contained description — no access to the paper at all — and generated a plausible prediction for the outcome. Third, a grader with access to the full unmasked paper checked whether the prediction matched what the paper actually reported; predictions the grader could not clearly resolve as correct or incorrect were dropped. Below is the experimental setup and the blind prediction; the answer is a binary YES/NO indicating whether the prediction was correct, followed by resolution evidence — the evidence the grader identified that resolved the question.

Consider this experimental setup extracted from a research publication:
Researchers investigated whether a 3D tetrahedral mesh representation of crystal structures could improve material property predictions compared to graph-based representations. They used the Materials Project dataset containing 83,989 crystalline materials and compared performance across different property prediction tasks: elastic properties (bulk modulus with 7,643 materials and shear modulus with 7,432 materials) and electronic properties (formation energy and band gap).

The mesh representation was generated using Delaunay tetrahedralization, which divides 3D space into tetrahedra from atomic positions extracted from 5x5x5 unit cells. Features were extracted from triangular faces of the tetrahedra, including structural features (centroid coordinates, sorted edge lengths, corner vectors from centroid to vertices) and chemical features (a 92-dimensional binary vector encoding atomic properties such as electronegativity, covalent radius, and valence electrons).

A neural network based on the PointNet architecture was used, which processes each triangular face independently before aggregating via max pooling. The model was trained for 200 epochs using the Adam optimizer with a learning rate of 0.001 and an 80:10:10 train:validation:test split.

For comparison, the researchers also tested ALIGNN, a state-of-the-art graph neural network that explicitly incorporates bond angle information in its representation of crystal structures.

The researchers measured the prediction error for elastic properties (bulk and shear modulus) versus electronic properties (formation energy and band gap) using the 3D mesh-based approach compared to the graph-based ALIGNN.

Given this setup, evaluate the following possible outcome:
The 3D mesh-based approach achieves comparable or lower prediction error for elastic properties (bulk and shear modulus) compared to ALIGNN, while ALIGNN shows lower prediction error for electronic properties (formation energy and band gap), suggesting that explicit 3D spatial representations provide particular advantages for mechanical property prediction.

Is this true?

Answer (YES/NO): YES